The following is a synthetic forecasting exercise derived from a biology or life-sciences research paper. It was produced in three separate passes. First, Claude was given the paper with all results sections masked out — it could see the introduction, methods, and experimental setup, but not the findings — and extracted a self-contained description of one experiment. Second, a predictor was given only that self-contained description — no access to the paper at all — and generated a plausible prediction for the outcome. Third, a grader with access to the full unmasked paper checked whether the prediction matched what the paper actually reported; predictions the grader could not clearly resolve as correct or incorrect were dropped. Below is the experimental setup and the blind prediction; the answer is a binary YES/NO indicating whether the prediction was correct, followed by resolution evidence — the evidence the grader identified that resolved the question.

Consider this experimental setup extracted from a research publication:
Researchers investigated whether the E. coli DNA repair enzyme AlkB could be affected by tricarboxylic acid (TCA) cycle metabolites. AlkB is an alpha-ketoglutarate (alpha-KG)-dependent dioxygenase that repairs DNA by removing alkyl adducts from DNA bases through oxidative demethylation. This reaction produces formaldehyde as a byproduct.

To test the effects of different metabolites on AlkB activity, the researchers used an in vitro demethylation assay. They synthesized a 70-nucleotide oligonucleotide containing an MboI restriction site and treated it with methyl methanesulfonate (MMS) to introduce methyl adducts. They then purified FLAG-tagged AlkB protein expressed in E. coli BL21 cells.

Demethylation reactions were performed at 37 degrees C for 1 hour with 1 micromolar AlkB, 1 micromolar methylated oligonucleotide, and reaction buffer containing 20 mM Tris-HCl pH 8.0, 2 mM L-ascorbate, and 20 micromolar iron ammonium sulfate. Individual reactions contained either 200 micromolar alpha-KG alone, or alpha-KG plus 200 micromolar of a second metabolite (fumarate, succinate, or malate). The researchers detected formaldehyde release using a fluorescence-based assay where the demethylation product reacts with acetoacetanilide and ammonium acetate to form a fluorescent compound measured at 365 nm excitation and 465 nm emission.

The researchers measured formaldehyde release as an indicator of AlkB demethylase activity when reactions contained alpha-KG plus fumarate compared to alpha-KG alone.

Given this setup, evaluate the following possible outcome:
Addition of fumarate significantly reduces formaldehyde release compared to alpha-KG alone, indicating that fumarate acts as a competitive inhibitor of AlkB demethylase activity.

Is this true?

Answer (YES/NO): YES